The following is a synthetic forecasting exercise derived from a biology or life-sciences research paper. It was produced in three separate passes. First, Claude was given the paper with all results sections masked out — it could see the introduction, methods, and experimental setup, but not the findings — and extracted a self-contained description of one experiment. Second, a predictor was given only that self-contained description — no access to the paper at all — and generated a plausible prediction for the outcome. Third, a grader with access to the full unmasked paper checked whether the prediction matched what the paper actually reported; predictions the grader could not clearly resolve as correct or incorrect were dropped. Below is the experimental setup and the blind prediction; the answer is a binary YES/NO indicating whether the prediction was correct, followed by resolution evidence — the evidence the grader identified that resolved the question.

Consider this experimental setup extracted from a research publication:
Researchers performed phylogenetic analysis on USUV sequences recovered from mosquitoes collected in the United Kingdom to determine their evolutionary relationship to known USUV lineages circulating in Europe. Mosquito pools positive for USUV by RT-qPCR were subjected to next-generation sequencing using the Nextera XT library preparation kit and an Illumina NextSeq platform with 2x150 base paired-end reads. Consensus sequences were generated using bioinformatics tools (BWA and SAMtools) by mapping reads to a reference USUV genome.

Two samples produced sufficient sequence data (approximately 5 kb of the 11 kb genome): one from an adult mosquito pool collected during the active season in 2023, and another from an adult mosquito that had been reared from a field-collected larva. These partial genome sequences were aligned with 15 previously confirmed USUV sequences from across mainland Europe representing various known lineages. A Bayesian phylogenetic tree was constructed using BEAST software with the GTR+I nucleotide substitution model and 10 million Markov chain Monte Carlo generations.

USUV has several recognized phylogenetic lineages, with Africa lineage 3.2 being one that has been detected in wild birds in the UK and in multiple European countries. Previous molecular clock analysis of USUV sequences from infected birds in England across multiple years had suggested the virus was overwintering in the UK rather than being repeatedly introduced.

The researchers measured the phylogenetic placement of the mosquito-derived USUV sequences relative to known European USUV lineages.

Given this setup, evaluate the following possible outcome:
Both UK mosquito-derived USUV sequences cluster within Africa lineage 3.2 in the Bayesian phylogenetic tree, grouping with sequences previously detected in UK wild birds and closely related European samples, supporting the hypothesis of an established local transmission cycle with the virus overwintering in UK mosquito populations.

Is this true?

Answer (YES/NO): YES